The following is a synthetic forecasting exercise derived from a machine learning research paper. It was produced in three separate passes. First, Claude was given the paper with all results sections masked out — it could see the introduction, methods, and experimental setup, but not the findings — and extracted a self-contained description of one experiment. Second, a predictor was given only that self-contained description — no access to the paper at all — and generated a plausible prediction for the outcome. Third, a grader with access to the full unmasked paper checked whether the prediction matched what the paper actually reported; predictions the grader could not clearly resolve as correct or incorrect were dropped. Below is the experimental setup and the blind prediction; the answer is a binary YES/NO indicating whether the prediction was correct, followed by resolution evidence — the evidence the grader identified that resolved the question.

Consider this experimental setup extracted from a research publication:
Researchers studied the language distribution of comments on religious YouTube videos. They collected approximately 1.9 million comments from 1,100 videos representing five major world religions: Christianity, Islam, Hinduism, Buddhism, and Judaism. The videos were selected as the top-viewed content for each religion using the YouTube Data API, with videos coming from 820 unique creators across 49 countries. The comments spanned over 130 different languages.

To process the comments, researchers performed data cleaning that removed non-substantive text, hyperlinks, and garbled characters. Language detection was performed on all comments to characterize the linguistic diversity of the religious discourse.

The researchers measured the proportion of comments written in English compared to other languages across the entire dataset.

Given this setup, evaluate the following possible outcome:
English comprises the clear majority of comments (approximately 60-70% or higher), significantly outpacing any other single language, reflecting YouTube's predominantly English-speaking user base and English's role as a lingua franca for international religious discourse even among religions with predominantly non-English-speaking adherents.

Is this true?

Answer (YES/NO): YES